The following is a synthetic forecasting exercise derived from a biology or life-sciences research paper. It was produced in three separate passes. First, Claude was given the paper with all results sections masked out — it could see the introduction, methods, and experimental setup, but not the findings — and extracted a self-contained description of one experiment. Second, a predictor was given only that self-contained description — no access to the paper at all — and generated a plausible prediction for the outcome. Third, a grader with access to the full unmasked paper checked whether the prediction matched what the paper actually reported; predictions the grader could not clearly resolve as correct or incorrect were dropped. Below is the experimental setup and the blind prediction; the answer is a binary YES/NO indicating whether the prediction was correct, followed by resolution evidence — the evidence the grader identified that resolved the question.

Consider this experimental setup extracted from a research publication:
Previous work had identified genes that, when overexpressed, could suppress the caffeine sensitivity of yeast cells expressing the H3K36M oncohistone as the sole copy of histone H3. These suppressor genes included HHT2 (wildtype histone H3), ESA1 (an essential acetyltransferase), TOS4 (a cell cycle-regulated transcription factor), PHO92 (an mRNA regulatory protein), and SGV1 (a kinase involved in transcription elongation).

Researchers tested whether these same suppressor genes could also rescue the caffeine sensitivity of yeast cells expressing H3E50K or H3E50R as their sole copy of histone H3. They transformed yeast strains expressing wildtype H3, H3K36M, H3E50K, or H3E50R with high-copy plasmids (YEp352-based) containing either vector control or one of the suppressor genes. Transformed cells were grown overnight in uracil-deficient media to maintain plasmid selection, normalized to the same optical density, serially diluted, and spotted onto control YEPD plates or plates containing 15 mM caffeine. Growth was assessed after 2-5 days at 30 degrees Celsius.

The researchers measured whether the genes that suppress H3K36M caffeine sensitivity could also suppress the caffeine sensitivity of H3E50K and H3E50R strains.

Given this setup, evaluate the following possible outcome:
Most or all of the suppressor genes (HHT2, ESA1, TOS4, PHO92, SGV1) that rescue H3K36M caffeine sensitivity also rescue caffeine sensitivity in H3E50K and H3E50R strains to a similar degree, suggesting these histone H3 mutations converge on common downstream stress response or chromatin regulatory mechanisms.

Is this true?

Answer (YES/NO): NO